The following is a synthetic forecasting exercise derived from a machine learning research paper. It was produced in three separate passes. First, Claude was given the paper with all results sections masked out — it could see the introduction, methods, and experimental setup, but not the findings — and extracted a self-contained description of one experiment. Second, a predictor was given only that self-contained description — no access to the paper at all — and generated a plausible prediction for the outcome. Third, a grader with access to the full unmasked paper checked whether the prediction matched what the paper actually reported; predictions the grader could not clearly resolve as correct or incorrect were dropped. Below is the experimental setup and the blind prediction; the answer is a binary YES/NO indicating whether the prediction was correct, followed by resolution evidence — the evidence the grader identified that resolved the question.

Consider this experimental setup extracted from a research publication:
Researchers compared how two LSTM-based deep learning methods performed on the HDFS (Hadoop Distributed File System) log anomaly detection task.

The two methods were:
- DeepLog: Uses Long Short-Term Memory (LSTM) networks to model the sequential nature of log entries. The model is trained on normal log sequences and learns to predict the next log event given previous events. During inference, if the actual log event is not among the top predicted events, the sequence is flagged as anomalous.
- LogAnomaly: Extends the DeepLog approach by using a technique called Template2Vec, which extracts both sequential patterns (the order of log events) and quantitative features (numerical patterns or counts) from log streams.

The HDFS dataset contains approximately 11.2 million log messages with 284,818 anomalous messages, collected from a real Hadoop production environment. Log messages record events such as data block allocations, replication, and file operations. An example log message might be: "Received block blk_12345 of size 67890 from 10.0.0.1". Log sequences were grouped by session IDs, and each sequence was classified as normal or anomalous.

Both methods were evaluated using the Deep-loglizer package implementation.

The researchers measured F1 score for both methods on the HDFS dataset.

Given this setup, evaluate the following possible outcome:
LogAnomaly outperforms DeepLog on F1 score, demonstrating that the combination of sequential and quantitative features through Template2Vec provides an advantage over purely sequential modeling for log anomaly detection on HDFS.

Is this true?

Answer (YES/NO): NO